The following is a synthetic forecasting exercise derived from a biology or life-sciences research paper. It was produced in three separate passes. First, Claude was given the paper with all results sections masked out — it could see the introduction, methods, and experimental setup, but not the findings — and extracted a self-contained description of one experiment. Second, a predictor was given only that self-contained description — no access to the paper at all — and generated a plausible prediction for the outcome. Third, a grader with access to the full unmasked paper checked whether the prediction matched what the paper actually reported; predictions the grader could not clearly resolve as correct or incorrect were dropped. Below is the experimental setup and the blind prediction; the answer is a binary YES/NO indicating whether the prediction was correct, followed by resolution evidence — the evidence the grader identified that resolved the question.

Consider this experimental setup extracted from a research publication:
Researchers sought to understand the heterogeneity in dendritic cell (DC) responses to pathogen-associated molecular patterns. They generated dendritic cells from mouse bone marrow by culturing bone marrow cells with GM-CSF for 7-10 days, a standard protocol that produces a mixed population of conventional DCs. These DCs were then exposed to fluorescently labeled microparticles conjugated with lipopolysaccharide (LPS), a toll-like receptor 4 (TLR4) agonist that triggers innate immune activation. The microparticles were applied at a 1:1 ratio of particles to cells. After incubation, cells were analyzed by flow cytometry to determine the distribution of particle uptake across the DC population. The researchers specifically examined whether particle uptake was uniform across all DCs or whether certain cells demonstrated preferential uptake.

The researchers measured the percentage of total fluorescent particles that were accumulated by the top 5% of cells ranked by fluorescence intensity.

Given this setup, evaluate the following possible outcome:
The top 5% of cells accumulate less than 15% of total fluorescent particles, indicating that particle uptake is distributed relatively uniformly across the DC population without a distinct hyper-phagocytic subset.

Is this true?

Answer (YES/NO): NO